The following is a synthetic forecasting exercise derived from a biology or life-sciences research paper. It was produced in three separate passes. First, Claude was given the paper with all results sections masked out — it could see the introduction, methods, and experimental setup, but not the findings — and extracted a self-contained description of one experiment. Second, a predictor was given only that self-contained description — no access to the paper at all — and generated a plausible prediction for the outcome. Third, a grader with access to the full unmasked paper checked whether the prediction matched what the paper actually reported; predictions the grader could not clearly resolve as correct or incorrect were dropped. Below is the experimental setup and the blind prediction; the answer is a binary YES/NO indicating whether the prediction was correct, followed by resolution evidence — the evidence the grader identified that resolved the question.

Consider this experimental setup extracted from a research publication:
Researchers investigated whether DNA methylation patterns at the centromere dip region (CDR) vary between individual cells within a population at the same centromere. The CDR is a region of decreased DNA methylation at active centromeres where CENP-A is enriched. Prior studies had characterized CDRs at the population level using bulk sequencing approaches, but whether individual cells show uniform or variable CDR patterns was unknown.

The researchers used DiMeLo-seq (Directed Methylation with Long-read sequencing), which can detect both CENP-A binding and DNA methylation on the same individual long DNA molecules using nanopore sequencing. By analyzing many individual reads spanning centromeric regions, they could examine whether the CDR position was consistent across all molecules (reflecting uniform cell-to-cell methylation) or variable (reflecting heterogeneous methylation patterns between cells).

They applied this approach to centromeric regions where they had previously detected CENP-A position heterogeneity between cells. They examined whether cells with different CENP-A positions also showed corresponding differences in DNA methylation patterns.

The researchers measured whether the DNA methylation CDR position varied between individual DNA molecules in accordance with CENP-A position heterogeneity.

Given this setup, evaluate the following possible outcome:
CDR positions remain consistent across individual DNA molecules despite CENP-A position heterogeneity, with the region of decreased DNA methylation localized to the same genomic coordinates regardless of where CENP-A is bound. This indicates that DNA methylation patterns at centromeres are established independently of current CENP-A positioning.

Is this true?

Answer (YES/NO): NO